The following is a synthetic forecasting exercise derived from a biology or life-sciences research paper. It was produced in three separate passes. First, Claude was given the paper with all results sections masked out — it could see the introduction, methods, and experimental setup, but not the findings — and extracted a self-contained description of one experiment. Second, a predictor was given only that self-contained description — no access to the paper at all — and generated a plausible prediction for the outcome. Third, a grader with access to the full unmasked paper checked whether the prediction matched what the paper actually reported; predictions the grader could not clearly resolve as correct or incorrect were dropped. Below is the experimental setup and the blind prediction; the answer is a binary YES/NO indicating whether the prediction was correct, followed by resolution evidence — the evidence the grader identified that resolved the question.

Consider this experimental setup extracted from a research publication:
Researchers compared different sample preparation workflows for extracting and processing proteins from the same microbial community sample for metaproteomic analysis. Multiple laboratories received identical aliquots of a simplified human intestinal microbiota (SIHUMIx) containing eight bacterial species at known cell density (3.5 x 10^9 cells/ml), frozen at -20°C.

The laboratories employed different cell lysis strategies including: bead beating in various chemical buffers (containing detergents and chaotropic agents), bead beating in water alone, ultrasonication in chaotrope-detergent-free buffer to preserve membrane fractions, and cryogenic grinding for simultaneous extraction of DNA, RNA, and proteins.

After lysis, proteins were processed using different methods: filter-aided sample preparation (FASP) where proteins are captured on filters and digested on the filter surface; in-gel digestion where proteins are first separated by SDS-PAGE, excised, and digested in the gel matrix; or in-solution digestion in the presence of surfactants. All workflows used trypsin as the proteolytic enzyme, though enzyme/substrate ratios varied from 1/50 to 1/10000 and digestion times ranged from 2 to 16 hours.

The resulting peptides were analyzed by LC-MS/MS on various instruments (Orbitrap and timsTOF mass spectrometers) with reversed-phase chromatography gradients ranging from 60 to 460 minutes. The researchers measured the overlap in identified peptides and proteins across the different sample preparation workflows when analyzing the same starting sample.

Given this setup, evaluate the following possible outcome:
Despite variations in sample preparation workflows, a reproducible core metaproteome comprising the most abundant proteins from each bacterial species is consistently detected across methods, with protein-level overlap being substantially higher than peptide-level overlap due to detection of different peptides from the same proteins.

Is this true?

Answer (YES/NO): YES